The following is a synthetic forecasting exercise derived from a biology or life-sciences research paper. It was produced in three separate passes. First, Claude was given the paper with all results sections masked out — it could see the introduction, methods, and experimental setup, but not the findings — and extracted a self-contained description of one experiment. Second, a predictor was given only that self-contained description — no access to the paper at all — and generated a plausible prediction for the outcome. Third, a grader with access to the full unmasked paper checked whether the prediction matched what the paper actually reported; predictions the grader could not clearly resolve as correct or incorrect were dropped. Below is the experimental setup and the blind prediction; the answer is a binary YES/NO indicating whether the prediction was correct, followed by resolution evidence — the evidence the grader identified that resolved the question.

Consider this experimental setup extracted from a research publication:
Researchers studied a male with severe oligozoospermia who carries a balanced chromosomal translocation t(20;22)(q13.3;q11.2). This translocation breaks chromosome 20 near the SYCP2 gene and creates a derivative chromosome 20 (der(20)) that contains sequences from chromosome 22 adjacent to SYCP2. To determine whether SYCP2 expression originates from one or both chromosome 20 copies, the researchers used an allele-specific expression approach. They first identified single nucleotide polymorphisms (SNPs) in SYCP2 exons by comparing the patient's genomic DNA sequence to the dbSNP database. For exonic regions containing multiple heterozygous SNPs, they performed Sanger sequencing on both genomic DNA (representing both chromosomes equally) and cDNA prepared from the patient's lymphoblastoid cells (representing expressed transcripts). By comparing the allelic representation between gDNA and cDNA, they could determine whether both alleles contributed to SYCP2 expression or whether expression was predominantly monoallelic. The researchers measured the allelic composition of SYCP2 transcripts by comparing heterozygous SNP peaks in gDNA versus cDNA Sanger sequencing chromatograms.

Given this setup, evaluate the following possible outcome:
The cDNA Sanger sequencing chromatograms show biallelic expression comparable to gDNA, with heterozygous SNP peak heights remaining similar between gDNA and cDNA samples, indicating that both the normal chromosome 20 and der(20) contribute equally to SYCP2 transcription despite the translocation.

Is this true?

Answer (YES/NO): NO